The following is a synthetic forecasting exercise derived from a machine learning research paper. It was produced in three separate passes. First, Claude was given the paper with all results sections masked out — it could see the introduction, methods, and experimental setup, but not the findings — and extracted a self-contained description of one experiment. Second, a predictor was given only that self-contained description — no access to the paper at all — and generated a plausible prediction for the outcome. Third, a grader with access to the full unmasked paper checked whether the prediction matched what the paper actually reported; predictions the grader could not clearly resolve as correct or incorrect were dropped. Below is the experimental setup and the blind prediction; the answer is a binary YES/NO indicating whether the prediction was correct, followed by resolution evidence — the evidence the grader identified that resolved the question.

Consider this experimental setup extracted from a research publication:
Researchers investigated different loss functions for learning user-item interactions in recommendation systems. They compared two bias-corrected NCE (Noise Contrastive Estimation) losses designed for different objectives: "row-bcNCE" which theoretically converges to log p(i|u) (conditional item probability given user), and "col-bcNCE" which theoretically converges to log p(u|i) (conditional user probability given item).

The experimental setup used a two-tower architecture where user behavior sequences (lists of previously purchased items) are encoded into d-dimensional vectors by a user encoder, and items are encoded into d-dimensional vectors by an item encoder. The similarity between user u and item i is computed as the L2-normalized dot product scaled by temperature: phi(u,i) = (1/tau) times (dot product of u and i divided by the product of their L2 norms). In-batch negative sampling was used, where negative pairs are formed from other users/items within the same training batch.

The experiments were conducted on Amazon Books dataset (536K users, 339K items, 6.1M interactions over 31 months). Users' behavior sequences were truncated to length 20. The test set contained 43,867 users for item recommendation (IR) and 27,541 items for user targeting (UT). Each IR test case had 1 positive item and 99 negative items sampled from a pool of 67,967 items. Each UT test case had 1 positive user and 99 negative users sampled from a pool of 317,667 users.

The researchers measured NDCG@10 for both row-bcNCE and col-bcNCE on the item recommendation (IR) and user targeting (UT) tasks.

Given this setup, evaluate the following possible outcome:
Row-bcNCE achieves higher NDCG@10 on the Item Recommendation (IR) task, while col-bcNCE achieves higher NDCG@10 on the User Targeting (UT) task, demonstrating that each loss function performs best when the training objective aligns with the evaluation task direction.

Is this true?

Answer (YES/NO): YES